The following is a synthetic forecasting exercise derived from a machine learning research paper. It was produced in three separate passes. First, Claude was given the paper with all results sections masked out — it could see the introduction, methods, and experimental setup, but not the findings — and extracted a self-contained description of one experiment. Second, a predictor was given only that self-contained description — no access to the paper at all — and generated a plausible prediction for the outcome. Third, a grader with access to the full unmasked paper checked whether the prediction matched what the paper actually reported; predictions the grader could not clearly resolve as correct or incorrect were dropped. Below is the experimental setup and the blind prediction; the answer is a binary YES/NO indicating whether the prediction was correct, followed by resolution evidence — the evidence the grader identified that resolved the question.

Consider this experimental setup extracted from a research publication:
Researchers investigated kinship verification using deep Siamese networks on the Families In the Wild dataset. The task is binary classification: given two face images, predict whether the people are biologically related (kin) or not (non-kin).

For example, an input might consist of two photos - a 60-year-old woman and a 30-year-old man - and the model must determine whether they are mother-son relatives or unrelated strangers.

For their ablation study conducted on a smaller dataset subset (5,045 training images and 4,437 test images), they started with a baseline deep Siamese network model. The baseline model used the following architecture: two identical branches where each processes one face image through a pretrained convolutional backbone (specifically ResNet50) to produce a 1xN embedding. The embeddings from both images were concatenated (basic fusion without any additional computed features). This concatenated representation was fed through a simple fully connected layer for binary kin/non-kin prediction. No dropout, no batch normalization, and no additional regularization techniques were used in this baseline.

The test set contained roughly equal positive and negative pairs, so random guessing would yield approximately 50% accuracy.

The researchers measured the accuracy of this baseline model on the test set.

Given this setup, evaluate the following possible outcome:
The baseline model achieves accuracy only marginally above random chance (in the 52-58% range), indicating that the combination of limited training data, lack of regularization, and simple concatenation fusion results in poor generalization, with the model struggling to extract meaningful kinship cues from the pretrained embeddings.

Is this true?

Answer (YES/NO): NO